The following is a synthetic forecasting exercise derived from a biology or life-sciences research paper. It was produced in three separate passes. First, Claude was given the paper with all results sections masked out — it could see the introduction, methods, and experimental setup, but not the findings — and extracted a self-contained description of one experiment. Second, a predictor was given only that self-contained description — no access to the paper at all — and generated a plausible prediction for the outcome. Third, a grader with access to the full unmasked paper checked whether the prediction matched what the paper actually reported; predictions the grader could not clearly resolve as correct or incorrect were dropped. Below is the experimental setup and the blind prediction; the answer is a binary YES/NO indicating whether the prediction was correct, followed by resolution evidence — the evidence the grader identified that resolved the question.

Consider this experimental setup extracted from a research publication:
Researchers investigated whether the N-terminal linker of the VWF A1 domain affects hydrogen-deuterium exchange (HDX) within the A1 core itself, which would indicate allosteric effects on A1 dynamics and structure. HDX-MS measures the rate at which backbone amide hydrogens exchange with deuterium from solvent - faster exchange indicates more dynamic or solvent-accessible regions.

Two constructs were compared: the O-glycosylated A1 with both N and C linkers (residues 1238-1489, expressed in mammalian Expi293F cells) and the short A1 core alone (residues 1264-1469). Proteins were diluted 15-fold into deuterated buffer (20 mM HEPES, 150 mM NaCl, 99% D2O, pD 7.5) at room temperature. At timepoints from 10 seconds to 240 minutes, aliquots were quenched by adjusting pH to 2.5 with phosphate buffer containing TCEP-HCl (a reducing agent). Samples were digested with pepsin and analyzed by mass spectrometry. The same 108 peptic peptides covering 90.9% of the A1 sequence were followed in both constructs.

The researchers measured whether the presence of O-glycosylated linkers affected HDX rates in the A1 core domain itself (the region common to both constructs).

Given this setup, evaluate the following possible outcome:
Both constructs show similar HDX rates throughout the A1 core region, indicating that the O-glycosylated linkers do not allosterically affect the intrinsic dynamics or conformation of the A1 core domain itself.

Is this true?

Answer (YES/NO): NO